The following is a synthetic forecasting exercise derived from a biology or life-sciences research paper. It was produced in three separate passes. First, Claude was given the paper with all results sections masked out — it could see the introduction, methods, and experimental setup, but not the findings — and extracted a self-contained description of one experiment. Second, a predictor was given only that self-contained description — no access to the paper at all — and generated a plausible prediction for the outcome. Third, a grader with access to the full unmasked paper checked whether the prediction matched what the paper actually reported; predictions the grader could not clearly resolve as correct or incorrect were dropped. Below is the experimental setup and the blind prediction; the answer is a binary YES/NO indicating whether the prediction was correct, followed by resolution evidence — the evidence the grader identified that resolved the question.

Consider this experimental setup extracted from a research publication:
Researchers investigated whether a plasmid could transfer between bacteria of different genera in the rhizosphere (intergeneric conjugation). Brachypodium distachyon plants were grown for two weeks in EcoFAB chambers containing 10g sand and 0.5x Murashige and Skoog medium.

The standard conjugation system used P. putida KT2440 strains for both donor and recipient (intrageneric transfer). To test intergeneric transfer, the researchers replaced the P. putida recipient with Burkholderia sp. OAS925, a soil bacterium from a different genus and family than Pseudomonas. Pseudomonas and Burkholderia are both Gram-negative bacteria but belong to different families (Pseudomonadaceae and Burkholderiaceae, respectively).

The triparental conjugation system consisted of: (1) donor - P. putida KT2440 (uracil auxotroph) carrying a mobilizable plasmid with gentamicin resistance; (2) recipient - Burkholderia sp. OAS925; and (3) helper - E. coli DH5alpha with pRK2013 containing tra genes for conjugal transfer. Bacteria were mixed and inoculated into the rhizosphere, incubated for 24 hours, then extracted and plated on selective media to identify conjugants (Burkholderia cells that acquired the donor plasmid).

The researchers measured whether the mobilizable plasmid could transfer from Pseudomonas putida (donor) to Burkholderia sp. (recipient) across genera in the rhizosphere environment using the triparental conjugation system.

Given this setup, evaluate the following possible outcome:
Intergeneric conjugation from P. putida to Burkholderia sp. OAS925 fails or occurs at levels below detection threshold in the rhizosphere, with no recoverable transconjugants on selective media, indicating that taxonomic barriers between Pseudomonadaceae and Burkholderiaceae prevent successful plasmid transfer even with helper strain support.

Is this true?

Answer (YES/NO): NO